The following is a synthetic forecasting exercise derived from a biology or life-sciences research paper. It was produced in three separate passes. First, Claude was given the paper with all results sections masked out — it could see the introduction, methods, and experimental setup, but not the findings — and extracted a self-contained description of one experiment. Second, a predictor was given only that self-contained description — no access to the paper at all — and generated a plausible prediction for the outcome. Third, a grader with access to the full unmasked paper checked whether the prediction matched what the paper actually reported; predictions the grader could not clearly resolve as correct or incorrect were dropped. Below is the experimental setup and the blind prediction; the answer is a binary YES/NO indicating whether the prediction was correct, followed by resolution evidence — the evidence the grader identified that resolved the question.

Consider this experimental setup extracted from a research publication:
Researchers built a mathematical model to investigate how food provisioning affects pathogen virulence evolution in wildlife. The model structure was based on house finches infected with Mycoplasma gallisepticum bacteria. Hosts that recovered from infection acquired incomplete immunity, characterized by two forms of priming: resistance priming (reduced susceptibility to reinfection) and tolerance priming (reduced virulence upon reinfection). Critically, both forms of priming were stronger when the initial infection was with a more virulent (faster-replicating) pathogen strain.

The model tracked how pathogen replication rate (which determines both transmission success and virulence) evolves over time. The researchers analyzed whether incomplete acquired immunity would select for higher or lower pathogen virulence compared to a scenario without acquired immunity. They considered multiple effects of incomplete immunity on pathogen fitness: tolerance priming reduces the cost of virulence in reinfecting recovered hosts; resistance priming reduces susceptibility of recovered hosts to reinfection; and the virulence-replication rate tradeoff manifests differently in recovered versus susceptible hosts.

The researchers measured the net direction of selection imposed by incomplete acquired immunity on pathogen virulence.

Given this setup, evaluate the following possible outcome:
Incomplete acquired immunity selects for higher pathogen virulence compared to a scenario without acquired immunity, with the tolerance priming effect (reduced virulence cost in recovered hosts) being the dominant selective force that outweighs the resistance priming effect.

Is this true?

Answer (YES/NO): NO